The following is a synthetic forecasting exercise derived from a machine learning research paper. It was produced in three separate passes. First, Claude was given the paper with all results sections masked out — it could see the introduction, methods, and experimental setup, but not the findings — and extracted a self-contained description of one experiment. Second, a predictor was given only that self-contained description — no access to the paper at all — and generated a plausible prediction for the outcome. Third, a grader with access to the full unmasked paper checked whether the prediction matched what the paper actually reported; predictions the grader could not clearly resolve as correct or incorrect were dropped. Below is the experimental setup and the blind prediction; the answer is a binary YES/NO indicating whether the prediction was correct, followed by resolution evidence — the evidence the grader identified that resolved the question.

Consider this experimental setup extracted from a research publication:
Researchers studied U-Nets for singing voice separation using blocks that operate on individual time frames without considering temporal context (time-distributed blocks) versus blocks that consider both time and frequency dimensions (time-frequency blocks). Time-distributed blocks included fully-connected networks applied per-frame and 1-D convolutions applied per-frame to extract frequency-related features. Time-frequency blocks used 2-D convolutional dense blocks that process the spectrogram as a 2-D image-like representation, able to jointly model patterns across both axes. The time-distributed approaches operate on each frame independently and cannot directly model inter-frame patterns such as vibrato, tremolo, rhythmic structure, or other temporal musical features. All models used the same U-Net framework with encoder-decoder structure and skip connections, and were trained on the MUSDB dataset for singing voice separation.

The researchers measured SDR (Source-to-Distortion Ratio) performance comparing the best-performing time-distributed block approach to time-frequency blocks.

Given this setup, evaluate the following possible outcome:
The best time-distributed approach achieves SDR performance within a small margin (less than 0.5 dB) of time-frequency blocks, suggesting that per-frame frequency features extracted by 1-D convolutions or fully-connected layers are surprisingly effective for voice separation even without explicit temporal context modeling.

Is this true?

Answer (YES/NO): NO